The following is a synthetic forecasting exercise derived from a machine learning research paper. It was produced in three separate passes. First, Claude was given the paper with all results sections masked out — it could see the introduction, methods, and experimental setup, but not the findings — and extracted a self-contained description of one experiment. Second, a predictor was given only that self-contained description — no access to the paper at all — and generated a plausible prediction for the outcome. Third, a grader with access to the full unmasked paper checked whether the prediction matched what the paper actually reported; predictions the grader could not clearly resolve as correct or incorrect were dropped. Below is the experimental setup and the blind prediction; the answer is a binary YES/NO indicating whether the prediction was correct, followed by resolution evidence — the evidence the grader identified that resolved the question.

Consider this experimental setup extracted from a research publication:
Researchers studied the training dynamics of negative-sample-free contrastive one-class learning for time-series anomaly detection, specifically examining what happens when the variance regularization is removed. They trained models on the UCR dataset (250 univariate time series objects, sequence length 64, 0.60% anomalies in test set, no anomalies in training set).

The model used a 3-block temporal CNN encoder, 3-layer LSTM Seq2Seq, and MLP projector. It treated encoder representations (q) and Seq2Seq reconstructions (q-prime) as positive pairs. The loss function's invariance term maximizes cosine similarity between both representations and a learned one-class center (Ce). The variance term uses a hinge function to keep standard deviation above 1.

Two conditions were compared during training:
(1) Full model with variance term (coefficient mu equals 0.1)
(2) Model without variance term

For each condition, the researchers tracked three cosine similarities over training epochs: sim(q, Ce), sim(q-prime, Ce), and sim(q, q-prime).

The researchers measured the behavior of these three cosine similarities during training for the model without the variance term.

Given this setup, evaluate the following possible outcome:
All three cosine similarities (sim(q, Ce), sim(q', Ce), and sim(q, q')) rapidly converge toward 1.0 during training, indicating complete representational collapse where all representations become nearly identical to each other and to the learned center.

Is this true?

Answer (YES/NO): YES